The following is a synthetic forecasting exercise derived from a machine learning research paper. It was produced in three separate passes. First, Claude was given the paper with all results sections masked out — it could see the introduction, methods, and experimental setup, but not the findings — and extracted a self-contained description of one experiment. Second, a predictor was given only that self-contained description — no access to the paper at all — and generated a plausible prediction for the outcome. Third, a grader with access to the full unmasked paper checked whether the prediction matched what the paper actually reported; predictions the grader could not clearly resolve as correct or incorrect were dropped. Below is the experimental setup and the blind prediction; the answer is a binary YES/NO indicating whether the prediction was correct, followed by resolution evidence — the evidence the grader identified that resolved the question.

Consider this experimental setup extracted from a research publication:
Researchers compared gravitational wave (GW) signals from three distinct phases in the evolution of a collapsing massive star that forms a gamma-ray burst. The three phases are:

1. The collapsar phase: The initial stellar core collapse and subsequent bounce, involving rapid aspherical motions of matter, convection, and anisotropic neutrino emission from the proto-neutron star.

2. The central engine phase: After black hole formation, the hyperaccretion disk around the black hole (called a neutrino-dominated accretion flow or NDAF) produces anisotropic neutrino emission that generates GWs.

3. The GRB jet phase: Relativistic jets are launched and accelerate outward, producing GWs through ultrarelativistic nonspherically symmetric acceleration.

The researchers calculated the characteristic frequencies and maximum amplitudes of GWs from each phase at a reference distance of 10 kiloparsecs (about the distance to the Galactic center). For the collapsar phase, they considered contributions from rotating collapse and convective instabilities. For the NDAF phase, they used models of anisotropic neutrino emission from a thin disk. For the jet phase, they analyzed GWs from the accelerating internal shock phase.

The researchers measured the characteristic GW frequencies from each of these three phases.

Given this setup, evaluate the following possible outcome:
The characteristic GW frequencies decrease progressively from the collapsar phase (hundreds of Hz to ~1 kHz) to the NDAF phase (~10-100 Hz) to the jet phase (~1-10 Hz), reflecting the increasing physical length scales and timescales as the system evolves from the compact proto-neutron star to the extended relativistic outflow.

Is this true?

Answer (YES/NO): NO